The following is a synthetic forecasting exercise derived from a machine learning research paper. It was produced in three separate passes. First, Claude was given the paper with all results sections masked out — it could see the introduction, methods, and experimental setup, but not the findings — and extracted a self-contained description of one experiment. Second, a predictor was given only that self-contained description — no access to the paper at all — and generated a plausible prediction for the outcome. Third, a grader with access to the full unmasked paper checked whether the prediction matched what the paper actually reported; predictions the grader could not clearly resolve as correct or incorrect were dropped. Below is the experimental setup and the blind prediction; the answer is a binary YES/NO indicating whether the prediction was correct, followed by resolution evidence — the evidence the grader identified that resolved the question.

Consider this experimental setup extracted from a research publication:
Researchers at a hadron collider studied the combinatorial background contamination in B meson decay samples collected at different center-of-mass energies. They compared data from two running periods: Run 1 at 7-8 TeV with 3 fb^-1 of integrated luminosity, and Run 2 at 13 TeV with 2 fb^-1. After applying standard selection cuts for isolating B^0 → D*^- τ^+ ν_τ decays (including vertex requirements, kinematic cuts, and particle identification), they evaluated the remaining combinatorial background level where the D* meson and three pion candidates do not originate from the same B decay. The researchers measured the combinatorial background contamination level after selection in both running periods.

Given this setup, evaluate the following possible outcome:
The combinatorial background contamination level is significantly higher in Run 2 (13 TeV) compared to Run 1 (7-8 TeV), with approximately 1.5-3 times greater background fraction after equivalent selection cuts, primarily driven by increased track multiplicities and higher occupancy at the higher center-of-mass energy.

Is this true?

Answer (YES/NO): NO